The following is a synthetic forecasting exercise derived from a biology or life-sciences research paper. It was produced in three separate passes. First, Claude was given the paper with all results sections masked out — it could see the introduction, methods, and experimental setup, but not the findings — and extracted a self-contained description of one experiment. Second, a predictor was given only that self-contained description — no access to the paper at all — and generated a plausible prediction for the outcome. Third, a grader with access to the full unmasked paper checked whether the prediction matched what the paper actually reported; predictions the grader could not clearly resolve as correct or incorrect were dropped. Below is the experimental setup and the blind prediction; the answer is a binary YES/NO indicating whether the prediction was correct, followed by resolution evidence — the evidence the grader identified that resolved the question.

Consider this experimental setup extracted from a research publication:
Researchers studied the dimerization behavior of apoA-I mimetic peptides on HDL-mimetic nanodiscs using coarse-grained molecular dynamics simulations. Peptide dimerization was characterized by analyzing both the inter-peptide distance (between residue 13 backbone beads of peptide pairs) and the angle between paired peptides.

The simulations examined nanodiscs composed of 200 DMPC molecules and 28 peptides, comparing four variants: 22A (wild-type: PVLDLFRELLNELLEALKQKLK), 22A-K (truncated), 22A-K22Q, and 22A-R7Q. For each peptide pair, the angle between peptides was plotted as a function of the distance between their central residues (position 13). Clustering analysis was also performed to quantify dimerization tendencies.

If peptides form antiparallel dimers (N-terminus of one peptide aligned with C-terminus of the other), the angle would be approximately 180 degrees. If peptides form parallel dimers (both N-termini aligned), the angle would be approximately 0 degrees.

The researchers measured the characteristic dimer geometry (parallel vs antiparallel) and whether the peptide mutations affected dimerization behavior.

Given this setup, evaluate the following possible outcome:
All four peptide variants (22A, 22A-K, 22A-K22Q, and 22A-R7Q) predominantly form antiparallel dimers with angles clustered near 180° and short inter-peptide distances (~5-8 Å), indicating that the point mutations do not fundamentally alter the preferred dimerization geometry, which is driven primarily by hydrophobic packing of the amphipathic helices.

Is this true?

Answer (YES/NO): NO